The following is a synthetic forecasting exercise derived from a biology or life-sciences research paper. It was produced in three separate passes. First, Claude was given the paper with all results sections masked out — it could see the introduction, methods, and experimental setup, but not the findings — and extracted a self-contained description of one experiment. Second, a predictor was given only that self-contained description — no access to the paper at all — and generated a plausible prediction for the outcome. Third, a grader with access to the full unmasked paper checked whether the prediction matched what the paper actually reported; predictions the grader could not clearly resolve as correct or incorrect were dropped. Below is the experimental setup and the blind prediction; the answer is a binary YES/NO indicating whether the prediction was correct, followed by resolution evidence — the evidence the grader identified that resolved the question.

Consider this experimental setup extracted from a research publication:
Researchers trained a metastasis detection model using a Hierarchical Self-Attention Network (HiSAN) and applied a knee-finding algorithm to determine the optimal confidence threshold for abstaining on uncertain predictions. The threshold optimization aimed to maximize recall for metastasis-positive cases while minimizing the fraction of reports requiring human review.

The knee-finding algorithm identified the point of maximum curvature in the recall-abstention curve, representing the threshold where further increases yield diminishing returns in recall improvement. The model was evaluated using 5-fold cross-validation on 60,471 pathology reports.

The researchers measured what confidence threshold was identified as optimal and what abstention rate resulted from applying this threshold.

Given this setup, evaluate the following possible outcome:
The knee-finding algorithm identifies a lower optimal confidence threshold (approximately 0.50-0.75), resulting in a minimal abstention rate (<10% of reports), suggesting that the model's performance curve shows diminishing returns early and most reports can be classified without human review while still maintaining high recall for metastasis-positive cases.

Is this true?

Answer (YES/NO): NO